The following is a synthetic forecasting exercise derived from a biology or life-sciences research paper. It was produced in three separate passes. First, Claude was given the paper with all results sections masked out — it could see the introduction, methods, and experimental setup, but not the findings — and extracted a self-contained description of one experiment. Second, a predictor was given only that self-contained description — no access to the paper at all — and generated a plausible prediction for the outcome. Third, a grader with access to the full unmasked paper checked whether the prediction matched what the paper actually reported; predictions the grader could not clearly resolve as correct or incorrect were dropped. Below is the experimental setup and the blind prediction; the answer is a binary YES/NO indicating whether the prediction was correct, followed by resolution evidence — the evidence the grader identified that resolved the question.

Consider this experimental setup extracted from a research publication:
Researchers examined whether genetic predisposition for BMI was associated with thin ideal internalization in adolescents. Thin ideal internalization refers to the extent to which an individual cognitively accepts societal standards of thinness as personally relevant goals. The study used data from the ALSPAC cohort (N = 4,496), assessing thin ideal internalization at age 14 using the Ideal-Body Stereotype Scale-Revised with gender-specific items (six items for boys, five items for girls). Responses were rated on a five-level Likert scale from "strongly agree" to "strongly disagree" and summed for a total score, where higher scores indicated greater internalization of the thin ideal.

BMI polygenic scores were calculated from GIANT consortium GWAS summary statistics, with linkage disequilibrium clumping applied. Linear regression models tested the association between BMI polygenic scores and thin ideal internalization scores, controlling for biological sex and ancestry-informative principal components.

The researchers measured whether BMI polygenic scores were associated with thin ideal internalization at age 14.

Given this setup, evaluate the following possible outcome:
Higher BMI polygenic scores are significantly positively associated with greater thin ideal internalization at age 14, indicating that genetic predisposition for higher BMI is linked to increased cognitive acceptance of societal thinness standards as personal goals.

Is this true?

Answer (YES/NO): NO